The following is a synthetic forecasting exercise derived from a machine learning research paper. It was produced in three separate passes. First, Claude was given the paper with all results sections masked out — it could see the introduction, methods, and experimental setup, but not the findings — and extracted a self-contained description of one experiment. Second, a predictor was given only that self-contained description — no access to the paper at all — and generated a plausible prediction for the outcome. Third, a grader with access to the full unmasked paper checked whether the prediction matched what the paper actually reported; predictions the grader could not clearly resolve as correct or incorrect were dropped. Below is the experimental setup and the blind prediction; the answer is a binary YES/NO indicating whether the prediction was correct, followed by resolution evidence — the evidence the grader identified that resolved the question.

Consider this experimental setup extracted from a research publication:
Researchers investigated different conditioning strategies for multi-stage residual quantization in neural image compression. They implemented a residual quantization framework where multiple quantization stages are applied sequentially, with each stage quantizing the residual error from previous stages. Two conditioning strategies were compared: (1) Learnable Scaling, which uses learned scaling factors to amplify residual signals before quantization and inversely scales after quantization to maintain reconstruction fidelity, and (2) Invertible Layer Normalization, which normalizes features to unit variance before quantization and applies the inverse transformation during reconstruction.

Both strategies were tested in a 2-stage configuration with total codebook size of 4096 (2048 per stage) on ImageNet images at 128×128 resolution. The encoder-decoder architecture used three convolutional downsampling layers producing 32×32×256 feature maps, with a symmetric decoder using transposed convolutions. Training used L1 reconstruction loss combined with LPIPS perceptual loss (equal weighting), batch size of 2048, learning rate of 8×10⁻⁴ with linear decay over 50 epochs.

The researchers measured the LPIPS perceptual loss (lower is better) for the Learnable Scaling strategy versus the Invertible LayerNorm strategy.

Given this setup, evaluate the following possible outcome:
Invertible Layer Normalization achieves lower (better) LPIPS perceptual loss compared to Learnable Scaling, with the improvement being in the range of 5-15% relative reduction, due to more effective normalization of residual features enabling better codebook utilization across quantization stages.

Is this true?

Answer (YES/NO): NO